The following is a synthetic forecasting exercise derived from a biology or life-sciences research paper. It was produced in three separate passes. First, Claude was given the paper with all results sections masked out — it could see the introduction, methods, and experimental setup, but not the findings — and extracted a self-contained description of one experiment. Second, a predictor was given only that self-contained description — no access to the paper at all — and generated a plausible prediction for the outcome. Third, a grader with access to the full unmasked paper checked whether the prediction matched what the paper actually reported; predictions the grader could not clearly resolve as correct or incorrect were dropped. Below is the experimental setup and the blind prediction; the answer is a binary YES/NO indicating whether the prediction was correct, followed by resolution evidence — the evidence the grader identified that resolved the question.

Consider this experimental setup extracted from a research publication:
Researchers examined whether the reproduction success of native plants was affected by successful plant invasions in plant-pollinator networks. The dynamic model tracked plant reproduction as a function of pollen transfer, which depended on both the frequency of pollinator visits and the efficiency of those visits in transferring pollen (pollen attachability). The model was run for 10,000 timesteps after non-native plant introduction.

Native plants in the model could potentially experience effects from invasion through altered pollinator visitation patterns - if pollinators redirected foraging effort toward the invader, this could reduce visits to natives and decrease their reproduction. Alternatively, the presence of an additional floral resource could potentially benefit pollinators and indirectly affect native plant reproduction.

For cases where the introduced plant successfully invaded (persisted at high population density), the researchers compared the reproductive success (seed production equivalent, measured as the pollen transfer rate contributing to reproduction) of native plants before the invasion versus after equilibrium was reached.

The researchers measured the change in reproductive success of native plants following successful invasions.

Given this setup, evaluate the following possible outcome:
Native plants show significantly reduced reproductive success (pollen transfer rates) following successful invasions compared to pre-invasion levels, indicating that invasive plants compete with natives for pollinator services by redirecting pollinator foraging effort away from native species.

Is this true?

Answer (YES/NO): NO